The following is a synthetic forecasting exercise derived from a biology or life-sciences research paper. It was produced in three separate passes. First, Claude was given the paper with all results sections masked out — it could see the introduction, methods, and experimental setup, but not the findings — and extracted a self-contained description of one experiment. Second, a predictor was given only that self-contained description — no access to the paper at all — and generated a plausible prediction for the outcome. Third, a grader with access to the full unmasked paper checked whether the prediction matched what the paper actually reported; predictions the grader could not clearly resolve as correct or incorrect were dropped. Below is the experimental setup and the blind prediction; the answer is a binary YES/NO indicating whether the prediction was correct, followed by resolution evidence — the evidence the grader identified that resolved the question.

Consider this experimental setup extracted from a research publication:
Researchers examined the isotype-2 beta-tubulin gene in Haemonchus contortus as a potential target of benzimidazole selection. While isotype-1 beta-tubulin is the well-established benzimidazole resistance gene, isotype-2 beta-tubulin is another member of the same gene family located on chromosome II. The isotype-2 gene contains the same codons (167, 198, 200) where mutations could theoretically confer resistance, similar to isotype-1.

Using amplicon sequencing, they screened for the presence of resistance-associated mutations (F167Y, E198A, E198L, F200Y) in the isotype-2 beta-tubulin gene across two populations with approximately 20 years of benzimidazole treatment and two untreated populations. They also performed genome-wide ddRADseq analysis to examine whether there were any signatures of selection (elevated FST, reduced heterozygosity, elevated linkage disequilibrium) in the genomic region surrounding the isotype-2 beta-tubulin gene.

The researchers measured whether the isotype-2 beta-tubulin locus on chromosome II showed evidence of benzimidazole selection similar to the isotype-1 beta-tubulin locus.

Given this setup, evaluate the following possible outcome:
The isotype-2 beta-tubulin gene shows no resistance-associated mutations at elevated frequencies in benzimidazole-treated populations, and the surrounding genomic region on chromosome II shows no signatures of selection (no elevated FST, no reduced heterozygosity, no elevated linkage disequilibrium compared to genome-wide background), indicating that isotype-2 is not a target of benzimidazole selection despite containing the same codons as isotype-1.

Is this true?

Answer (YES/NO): NO